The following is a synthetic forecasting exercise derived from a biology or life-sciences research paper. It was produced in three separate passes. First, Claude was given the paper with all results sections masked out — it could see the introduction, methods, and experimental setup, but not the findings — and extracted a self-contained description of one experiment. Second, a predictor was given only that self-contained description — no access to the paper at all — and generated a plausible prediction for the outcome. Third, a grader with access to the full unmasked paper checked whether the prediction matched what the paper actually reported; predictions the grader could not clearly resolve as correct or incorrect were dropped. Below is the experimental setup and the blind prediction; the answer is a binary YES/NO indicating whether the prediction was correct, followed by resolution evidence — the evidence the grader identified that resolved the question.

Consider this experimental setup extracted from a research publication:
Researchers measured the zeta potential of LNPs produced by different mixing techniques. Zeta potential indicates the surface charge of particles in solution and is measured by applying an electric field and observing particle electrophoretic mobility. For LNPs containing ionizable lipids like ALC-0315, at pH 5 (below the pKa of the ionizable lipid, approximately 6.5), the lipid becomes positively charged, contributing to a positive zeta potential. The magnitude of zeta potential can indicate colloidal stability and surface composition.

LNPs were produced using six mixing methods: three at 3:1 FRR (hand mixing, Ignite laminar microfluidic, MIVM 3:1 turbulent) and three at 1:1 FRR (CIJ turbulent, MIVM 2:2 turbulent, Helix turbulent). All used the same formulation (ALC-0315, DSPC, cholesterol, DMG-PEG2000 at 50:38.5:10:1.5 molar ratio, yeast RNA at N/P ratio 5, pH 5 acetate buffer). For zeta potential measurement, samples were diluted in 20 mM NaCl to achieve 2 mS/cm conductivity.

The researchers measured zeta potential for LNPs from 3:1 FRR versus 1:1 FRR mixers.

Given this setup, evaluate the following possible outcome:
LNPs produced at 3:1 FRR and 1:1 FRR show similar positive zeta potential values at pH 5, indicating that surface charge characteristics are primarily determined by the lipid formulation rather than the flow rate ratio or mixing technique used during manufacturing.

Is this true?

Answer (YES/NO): NO